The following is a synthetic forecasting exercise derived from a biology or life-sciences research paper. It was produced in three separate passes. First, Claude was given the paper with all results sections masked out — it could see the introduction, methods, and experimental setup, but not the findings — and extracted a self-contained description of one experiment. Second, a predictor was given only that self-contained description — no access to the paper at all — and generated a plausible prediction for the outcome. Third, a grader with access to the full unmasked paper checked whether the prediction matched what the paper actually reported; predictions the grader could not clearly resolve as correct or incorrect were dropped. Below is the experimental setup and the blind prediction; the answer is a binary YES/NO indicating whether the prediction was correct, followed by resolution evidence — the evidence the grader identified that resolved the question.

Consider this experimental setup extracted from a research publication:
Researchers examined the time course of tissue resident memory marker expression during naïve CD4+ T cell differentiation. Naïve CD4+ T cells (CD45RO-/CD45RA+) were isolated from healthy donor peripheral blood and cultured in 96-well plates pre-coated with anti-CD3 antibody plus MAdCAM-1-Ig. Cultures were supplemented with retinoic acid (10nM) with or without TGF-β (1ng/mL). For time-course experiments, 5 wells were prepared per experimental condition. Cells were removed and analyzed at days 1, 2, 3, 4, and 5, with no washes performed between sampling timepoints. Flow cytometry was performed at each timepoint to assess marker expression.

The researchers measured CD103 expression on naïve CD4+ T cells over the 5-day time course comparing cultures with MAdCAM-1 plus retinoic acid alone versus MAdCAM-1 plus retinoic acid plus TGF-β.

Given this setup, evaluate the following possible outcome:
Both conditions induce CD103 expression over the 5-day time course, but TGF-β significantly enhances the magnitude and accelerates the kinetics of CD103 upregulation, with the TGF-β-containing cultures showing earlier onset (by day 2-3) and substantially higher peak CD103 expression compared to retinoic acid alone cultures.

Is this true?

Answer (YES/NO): NO